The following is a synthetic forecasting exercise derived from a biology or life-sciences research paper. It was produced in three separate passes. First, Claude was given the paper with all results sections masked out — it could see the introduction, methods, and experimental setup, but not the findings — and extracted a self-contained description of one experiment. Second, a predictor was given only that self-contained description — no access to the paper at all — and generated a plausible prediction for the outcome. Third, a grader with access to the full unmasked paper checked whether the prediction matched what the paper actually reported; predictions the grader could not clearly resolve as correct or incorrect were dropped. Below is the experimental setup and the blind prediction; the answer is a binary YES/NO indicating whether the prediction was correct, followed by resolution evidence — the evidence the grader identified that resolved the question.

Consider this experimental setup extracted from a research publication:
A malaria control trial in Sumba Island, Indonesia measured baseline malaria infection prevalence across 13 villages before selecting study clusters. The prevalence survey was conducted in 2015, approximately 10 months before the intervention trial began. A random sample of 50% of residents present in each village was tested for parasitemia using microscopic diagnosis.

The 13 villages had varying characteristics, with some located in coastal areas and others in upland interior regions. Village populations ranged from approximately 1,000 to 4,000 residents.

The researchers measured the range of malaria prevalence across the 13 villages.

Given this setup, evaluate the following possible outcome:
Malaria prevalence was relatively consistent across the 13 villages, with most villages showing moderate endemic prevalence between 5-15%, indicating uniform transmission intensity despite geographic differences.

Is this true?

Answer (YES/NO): NO